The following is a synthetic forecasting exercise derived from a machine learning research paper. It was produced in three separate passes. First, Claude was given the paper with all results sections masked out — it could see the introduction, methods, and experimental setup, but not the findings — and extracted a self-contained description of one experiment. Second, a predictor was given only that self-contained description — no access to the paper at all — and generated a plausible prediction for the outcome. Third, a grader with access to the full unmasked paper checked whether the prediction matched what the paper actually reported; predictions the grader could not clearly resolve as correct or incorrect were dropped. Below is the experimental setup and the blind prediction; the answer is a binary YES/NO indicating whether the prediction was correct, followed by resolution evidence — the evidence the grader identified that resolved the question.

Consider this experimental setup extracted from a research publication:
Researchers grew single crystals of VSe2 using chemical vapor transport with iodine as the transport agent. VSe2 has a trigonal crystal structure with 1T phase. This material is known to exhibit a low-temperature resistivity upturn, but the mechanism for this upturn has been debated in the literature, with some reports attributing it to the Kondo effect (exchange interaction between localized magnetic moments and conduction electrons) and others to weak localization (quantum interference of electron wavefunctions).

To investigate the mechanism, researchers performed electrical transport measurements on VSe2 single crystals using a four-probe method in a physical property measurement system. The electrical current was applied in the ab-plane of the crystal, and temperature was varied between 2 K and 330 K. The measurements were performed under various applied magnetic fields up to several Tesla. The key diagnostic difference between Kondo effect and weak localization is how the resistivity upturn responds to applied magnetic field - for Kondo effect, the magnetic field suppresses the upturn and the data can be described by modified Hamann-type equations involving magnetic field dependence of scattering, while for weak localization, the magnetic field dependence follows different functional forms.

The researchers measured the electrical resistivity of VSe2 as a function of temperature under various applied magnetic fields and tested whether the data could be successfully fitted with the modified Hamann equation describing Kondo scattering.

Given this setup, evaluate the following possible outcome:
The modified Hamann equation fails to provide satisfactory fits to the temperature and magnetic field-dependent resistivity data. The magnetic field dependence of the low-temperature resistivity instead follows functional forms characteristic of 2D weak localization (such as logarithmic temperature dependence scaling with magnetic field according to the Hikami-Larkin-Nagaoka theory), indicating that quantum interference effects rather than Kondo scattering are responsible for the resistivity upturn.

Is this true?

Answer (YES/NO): NO